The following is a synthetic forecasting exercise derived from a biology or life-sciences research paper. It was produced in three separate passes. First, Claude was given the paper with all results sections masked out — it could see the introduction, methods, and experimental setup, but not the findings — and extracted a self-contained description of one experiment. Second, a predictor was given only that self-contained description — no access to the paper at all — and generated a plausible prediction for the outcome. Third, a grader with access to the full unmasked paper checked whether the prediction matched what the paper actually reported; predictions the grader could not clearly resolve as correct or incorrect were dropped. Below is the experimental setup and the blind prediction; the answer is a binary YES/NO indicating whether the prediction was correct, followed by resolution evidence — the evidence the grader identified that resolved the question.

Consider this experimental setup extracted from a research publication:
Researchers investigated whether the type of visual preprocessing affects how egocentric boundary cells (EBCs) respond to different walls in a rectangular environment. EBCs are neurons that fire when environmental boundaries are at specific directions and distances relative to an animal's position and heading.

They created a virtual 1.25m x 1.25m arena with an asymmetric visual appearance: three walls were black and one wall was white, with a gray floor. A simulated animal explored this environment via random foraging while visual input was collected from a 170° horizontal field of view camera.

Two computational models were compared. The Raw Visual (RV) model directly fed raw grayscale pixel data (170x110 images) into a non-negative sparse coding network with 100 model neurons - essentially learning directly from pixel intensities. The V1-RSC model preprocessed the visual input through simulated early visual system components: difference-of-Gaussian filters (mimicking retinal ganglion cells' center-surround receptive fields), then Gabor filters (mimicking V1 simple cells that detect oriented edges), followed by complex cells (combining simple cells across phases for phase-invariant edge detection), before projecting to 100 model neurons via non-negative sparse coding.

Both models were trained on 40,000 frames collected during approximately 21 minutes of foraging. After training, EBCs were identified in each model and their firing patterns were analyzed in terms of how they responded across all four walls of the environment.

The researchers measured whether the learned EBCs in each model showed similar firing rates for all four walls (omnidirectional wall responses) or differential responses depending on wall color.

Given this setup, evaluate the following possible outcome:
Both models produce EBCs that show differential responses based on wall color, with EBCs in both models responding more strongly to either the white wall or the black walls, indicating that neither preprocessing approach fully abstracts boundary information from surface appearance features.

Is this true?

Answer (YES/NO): NO